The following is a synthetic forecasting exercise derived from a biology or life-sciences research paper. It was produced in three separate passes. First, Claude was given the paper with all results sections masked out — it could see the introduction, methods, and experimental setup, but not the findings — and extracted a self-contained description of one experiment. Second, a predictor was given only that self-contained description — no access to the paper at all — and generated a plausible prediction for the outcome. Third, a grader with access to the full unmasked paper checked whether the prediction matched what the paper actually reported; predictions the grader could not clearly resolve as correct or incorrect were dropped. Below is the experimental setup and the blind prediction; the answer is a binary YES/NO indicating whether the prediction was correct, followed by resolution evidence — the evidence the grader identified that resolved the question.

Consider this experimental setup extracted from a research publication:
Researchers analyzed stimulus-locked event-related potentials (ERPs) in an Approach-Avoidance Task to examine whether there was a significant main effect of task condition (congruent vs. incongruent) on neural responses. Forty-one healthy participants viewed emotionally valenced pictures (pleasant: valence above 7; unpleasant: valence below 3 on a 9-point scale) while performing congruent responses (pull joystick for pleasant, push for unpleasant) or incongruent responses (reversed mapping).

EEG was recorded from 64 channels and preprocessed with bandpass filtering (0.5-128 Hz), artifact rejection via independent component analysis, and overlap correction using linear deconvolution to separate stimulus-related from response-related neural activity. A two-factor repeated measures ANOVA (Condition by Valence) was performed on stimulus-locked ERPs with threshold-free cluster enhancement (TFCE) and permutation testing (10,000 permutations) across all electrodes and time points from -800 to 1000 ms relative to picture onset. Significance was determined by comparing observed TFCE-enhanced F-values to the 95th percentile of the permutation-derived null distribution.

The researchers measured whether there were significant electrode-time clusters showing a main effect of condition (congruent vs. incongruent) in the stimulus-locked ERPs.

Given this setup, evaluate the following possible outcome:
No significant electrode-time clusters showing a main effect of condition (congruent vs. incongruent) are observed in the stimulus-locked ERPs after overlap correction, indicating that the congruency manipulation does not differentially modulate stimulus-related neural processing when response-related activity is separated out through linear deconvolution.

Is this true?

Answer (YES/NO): YES